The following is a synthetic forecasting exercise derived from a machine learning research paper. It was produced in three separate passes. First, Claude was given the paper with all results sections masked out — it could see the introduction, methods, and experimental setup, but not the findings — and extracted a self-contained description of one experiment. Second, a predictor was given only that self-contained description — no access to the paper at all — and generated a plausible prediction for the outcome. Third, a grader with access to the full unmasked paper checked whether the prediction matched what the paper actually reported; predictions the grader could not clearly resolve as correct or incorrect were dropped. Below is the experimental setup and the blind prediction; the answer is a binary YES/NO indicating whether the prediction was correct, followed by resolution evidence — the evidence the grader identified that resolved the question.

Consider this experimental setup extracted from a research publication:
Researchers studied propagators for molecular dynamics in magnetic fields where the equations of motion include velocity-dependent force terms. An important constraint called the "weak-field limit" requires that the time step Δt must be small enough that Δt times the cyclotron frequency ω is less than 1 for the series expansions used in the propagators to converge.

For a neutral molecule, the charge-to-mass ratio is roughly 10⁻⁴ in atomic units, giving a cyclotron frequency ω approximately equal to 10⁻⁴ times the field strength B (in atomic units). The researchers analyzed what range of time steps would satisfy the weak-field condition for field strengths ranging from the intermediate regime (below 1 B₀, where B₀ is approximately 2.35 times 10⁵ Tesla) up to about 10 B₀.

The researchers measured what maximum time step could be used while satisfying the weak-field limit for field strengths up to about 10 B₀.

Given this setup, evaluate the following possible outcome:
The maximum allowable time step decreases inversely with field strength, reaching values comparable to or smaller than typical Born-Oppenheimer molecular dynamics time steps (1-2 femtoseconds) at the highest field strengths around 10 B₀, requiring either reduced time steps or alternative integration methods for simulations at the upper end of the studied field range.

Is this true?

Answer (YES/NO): NO